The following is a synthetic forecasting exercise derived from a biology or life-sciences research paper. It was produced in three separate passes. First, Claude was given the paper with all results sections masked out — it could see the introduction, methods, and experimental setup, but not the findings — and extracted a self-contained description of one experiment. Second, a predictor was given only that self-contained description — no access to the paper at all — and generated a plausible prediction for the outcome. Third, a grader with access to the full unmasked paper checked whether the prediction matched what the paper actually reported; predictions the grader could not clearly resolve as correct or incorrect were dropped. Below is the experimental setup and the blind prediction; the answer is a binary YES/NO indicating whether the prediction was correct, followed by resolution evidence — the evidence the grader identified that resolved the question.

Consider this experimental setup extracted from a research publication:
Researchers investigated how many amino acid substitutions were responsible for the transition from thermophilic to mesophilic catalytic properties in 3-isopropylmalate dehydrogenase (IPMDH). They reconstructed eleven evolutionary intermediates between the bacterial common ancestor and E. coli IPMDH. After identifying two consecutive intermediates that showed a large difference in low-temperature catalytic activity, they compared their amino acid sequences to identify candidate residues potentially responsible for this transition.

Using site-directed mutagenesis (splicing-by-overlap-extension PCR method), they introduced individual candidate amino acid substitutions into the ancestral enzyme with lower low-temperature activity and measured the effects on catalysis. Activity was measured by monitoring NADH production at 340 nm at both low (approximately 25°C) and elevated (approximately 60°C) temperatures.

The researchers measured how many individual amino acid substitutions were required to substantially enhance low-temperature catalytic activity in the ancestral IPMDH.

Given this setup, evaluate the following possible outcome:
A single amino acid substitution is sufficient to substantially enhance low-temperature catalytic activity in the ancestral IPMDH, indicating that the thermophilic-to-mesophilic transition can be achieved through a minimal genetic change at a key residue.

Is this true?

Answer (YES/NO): YES